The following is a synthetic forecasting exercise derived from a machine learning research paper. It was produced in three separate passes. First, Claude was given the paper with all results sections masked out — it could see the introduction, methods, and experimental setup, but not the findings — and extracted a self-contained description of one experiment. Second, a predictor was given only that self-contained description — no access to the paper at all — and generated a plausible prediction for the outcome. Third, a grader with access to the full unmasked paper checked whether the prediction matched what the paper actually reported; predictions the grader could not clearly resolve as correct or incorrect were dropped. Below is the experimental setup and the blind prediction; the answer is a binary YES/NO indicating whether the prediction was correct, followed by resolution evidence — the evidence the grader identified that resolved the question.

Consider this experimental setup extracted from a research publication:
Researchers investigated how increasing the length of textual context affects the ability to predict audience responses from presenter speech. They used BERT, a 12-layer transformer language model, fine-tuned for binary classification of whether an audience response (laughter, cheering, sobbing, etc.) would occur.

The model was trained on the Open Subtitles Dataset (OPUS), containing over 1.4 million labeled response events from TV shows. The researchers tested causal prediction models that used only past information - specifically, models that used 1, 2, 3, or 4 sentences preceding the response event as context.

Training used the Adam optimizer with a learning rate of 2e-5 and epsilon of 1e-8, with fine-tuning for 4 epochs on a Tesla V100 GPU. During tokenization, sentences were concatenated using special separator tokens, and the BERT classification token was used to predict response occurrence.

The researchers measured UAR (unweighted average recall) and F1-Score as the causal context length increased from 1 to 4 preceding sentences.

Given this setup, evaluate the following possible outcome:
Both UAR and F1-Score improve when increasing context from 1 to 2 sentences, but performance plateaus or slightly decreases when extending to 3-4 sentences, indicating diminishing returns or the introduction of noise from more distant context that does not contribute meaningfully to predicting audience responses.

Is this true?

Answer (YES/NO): NO